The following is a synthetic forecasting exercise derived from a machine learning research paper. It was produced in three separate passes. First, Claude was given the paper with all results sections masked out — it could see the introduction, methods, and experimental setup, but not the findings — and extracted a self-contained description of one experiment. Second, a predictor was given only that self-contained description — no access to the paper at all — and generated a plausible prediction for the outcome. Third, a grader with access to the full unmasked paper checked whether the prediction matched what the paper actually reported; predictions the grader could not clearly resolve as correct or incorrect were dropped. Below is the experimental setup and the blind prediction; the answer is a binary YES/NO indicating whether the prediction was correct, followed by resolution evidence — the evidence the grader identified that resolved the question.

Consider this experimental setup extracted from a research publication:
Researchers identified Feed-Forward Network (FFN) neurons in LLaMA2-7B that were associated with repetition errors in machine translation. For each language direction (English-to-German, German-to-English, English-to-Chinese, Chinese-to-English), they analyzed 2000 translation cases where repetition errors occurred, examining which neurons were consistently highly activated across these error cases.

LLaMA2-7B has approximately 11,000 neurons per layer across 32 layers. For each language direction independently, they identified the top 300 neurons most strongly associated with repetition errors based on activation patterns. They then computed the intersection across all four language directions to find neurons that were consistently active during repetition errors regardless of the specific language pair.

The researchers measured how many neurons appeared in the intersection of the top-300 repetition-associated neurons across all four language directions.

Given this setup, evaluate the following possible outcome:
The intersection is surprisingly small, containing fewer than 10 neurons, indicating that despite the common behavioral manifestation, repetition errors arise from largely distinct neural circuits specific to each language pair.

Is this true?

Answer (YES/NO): YES